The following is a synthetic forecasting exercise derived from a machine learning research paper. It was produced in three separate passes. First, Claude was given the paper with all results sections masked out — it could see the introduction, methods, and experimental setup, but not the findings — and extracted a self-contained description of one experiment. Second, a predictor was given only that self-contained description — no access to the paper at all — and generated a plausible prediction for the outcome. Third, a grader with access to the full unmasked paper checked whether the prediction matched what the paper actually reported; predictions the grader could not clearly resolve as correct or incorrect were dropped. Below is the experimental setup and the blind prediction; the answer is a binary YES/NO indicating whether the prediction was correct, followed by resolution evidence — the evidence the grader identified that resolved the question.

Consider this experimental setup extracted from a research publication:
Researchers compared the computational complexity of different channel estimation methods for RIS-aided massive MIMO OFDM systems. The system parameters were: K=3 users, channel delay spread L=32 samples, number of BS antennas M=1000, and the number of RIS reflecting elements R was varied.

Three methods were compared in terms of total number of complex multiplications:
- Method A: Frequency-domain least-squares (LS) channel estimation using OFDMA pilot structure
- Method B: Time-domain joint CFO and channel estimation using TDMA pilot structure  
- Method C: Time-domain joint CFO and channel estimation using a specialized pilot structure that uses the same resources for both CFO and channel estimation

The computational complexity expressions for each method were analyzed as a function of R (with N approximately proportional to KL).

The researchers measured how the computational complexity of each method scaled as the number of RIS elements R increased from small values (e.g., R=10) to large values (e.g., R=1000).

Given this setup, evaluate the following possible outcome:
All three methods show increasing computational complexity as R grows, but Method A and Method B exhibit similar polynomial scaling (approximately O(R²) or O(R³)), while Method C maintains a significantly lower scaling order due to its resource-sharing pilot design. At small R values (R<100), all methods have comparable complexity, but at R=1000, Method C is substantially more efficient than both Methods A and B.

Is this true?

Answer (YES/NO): NO